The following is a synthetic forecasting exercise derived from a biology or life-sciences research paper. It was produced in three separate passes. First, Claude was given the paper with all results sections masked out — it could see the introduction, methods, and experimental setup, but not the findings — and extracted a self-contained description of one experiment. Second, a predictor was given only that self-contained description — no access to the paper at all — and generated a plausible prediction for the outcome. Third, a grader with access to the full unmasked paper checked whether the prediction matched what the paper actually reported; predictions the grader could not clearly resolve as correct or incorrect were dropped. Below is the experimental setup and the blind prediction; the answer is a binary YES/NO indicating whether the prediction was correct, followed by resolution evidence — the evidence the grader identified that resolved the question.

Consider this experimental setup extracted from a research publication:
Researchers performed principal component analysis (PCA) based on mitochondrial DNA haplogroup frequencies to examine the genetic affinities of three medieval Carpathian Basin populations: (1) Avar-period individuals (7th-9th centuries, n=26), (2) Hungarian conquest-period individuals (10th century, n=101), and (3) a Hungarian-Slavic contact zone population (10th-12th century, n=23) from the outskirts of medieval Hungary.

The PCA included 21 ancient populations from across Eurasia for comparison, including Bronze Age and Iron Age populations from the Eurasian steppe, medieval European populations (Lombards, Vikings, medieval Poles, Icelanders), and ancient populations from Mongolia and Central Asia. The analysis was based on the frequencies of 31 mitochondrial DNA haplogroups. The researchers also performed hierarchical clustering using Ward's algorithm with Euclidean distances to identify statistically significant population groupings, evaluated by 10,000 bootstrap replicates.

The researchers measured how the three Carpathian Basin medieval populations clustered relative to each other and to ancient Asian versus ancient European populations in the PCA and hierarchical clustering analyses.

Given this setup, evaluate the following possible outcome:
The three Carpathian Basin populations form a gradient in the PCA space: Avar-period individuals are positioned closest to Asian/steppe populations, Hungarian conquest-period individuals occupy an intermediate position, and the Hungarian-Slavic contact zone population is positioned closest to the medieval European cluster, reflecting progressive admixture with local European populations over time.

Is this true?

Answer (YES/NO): NO